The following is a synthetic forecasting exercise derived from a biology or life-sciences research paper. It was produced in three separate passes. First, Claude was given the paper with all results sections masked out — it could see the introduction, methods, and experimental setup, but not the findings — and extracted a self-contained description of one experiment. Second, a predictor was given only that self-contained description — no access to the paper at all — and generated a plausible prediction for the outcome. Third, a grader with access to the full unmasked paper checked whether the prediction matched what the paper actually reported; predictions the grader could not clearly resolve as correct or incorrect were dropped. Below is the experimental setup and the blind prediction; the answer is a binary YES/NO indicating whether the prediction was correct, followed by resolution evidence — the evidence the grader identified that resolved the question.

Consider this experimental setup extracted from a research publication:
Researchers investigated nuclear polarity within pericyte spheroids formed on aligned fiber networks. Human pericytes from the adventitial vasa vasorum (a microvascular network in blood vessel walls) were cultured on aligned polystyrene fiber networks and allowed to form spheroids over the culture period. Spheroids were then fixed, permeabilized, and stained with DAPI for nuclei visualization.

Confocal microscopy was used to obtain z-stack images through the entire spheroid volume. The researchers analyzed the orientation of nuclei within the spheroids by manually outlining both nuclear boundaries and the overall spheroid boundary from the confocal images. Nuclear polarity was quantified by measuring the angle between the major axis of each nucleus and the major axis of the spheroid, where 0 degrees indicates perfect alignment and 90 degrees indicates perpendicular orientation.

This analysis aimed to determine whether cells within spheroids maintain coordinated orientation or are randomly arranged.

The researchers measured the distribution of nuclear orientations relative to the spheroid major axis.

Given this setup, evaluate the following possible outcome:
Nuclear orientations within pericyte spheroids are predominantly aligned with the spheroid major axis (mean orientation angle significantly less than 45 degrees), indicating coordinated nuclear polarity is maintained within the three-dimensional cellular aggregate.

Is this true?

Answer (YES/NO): YES